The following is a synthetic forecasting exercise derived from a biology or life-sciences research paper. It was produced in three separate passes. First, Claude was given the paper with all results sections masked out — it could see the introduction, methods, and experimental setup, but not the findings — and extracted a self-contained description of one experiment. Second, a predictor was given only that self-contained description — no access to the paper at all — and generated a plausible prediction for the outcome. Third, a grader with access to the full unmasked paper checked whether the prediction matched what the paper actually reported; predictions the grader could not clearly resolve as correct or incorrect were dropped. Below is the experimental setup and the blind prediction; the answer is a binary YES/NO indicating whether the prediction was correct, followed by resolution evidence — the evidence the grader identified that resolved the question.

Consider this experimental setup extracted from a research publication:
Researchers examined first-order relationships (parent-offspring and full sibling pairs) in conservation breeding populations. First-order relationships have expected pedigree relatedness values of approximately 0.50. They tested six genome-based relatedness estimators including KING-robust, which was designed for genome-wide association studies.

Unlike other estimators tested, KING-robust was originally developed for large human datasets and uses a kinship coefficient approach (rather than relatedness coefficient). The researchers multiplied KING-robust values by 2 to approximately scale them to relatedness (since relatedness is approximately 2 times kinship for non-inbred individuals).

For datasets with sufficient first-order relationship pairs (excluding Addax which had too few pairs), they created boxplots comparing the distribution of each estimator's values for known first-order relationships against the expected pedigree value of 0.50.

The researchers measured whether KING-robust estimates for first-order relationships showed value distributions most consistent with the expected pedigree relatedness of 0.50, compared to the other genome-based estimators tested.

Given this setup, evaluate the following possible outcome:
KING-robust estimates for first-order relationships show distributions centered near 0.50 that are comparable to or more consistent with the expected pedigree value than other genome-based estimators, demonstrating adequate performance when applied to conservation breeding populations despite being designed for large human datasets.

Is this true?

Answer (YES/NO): YES